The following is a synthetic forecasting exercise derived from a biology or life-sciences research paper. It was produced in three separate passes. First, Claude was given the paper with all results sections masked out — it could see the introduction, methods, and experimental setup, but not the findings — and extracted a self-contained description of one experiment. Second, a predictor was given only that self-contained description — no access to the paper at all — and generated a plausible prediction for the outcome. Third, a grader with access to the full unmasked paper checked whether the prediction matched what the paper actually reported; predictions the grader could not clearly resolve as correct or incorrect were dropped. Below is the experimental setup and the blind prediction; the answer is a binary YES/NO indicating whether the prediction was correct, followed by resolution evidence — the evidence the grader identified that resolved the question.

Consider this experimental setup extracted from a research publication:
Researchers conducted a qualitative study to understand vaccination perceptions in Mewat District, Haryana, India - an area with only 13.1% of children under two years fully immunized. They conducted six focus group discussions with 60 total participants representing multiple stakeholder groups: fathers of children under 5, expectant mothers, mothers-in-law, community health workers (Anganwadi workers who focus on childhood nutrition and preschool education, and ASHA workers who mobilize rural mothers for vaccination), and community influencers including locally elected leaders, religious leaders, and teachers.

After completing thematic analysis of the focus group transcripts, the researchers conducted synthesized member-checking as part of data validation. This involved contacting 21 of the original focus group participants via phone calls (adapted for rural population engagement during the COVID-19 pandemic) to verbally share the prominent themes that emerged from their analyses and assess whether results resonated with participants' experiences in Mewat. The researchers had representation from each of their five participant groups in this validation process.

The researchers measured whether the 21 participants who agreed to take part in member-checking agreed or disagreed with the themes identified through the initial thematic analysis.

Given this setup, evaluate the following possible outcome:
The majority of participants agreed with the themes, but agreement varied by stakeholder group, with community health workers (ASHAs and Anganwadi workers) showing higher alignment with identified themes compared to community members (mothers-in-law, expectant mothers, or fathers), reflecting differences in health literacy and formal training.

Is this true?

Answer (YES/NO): NO